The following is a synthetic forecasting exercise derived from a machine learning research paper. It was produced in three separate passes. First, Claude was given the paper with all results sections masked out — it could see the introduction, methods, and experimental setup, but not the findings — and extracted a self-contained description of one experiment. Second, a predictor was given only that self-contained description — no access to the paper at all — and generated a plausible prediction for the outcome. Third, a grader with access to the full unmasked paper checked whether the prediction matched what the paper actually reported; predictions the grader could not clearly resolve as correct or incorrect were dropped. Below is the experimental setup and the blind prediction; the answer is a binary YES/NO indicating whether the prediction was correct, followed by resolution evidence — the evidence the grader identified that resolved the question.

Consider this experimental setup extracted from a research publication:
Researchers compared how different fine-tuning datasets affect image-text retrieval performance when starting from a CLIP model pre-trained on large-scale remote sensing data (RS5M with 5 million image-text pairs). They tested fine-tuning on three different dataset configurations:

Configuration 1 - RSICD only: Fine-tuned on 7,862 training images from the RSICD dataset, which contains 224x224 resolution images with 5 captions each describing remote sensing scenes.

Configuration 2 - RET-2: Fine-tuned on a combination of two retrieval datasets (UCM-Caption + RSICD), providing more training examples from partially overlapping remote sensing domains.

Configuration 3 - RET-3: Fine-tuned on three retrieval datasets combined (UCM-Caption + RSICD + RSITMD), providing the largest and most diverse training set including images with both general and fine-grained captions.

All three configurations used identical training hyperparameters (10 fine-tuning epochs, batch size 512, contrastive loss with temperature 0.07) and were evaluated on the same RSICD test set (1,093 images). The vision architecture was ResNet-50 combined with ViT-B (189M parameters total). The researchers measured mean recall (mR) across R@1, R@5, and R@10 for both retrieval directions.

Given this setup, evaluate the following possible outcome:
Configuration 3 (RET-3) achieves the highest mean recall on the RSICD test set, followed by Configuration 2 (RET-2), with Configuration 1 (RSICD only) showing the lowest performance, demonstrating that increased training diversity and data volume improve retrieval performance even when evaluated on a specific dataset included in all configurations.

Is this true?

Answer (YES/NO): YES